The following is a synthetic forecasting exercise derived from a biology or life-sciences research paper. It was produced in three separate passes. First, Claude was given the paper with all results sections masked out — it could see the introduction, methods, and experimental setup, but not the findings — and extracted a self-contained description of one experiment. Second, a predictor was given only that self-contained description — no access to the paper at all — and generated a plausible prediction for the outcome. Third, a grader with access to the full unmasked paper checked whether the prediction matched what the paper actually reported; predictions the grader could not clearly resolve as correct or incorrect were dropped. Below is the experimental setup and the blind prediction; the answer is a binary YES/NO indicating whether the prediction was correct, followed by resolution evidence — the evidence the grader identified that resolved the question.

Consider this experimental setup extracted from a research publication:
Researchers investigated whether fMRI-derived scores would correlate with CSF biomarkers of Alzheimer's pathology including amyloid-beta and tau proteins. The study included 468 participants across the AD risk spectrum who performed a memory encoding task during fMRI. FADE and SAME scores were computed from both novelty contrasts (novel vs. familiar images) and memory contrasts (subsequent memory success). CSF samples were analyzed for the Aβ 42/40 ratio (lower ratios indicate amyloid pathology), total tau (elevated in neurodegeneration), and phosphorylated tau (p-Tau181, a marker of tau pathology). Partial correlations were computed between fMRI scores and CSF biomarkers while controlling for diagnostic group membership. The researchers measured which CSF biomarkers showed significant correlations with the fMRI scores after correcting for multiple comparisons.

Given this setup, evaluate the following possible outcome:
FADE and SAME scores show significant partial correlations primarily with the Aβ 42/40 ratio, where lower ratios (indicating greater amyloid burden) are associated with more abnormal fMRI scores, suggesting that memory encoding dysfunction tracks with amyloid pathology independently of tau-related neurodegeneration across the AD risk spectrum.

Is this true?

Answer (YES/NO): NO